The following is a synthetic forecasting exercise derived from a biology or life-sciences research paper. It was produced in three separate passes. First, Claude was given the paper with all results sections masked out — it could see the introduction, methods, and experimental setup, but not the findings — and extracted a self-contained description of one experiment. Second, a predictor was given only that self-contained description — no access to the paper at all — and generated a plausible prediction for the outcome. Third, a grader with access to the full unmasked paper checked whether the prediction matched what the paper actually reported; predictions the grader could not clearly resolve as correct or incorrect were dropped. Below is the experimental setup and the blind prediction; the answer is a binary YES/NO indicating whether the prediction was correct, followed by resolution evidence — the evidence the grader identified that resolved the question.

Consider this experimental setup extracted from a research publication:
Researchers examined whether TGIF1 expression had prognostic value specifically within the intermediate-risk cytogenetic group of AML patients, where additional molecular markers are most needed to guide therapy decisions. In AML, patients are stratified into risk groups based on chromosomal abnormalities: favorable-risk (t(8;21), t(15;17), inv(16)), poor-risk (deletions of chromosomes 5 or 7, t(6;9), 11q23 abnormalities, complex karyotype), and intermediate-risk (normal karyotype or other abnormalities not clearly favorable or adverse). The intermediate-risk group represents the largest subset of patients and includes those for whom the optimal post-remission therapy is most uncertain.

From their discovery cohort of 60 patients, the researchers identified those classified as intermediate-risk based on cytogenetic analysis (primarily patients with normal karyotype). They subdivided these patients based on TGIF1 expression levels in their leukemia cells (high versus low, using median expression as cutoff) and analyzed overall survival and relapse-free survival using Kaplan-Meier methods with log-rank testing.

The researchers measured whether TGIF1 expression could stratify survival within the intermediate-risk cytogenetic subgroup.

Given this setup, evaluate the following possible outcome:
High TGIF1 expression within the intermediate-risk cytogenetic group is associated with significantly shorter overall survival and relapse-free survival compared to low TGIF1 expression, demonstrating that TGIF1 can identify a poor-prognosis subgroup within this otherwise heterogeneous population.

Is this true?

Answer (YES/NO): NO